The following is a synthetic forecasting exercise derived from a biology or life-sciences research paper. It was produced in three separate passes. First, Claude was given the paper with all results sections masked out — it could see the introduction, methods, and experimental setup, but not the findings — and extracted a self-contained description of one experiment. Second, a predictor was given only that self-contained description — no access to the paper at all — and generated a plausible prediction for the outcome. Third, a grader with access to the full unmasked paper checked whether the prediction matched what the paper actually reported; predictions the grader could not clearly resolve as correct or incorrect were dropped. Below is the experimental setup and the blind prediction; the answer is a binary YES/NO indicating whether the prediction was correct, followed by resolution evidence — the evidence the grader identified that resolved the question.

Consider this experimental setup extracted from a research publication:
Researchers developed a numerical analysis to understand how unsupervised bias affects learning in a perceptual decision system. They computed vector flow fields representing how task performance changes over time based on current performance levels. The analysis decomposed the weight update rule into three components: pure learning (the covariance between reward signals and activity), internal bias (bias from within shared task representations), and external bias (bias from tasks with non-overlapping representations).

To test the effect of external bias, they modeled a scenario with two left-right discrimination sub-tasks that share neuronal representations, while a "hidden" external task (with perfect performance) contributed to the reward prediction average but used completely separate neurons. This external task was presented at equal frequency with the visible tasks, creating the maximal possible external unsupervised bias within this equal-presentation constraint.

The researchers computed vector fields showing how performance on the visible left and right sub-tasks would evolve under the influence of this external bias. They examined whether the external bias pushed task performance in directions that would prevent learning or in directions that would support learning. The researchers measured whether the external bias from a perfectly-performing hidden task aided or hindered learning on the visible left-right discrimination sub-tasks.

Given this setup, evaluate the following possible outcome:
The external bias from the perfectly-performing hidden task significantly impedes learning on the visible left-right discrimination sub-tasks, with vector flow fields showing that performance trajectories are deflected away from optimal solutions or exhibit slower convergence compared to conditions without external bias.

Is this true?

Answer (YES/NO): NO